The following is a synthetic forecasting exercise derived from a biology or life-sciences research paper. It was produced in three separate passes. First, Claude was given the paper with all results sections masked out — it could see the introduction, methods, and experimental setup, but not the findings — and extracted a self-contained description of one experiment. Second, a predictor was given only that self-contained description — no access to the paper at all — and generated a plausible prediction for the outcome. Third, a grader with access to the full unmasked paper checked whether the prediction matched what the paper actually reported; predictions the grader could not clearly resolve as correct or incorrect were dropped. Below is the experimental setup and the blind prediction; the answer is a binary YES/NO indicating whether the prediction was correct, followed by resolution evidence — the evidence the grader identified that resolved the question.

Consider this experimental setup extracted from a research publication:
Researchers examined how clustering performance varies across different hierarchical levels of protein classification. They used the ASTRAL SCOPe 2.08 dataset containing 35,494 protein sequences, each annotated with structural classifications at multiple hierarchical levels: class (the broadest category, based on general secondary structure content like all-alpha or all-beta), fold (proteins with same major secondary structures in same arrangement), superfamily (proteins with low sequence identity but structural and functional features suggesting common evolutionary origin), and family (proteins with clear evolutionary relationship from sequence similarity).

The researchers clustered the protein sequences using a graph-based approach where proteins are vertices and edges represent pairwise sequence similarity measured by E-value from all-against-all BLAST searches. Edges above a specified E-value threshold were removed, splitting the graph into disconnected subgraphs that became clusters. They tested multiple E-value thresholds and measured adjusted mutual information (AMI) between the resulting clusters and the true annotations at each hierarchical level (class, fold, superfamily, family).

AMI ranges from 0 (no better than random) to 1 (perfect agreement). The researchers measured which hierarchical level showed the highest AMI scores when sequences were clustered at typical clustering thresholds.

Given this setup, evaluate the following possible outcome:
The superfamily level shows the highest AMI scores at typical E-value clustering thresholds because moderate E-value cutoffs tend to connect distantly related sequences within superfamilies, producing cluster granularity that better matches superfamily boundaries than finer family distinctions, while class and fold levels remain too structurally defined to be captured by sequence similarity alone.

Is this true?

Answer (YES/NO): NO